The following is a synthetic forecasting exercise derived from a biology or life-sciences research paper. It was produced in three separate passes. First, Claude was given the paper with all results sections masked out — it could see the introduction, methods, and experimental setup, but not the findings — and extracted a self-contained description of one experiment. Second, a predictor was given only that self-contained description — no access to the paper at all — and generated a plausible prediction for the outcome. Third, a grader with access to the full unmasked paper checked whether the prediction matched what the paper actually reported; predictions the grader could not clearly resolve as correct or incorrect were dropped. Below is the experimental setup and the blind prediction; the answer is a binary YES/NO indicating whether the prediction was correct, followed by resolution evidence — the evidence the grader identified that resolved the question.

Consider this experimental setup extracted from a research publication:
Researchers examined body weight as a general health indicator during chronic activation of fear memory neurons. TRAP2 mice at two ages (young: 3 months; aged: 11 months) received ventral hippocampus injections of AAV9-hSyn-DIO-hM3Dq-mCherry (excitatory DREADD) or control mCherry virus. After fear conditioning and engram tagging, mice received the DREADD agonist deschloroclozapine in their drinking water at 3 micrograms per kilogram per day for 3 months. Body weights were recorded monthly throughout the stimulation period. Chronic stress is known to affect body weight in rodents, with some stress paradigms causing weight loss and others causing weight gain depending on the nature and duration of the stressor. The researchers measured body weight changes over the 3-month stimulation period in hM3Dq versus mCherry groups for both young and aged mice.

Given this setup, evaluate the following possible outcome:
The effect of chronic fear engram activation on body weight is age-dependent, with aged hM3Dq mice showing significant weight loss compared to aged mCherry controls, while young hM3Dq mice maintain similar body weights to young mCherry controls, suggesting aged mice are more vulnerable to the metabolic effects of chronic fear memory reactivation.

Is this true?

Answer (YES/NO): NO